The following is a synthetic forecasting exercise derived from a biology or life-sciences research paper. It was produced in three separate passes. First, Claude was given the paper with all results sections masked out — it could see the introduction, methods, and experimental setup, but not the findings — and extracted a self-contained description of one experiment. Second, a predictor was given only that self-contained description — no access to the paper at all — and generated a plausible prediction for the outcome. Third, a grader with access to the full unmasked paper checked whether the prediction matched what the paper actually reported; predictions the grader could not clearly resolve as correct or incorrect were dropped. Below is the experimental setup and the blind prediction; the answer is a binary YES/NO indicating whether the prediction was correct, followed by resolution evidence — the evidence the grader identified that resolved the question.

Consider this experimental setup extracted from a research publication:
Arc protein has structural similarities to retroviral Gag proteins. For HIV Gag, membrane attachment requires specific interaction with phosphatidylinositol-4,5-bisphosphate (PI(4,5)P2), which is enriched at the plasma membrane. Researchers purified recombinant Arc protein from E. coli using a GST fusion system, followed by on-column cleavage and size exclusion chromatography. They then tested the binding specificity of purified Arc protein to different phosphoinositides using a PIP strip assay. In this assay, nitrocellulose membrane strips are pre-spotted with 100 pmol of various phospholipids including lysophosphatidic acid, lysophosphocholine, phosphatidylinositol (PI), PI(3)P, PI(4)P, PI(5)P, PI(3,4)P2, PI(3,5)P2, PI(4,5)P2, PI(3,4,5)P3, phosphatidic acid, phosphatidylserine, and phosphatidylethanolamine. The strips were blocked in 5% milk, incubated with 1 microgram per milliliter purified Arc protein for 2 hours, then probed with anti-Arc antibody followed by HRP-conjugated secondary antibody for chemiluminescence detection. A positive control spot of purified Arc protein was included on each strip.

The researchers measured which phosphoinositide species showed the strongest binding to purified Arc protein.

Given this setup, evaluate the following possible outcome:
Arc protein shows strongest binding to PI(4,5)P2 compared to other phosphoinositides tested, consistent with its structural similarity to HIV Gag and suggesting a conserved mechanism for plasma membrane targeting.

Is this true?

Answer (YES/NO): NO